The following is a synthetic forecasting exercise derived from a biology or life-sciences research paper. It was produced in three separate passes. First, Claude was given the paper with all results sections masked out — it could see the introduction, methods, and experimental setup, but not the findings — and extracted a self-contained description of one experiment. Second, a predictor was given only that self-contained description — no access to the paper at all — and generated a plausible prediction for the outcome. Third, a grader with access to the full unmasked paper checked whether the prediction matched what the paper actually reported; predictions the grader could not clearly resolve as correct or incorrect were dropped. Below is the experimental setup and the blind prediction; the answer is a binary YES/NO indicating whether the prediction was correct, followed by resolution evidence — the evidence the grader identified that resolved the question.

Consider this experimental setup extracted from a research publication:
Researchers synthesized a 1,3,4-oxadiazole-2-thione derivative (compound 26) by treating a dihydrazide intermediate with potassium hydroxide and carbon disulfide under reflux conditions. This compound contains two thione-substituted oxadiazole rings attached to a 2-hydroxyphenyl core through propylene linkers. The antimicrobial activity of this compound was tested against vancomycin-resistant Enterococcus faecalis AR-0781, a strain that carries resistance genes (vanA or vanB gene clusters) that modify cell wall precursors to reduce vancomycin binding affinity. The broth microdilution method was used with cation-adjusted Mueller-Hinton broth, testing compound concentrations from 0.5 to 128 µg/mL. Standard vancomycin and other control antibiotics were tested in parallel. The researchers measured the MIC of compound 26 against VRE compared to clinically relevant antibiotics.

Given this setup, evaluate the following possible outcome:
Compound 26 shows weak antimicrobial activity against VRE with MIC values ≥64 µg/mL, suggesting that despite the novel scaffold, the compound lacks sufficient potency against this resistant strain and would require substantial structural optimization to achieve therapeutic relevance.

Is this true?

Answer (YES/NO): NO